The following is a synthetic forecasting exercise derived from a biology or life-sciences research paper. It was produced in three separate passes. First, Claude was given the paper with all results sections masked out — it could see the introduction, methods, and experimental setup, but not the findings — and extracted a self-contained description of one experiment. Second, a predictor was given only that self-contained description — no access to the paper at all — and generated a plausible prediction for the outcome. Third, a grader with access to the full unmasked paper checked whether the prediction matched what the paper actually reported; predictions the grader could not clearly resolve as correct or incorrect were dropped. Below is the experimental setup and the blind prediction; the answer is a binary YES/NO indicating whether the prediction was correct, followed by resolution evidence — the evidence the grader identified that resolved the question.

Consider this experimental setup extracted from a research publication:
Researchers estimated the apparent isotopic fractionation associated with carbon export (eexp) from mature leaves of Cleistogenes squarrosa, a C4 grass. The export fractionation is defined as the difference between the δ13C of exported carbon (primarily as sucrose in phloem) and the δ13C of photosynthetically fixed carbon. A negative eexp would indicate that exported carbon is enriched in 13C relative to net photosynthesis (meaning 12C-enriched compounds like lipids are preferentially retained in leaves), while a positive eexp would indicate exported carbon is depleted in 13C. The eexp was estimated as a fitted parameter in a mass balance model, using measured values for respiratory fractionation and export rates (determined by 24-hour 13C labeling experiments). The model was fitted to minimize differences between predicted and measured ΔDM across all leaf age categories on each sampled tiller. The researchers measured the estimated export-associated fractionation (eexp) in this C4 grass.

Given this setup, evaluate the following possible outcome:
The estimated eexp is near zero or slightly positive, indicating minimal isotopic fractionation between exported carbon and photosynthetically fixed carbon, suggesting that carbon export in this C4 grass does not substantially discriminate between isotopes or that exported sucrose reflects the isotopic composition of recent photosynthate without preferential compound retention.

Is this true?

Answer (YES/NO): NO